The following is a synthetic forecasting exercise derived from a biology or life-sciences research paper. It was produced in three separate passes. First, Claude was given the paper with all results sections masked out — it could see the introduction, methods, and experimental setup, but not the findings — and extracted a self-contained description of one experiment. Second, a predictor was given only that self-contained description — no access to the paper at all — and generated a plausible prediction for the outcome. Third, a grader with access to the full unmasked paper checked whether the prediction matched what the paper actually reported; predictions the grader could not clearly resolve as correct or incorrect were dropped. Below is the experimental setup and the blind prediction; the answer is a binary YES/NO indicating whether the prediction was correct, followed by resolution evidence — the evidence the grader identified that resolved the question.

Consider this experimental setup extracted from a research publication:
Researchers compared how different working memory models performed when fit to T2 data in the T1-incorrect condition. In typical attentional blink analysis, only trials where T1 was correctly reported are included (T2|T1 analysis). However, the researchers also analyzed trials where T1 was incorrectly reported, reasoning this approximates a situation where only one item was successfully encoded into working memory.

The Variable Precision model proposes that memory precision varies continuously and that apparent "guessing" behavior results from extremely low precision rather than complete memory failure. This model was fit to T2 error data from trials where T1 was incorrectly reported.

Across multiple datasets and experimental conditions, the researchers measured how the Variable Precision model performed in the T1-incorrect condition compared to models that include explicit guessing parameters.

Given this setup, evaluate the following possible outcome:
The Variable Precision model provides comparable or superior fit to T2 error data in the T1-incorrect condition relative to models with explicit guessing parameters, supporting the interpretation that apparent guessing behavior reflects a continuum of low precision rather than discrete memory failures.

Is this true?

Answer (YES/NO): NO